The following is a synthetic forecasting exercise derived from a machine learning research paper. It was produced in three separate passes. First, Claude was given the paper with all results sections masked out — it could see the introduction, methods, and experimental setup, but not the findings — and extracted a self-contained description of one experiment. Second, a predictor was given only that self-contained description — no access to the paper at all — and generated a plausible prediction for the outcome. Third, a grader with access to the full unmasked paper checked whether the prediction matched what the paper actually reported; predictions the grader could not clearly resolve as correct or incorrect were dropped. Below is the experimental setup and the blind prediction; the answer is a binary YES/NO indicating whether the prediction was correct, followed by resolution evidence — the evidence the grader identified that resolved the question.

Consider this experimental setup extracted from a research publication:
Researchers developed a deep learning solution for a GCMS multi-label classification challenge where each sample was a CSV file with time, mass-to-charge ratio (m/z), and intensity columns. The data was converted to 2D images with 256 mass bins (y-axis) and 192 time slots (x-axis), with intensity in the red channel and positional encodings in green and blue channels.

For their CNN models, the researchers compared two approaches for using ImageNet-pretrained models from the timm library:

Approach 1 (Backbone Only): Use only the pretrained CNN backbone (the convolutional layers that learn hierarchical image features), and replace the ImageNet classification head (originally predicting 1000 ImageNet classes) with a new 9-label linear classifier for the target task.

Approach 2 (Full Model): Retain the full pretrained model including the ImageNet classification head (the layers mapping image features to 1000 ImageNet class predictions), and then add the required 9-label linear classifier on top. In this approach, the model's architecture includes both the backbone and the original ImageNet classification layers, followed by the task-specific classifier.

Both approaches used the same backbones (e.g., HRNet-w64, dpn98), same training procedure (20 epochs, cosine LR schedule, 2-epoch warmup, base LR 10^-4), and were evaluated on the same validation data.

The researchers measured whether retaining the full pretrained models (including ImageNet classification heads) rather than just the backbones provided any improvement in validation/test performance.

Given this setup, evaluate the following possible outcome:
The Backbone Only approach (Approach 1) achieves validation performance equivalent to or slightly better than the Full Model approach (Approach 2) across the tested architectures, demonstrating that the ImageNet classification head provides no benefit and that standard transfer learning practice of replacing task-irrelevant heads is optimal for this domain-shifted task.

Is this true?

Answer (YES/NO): NO